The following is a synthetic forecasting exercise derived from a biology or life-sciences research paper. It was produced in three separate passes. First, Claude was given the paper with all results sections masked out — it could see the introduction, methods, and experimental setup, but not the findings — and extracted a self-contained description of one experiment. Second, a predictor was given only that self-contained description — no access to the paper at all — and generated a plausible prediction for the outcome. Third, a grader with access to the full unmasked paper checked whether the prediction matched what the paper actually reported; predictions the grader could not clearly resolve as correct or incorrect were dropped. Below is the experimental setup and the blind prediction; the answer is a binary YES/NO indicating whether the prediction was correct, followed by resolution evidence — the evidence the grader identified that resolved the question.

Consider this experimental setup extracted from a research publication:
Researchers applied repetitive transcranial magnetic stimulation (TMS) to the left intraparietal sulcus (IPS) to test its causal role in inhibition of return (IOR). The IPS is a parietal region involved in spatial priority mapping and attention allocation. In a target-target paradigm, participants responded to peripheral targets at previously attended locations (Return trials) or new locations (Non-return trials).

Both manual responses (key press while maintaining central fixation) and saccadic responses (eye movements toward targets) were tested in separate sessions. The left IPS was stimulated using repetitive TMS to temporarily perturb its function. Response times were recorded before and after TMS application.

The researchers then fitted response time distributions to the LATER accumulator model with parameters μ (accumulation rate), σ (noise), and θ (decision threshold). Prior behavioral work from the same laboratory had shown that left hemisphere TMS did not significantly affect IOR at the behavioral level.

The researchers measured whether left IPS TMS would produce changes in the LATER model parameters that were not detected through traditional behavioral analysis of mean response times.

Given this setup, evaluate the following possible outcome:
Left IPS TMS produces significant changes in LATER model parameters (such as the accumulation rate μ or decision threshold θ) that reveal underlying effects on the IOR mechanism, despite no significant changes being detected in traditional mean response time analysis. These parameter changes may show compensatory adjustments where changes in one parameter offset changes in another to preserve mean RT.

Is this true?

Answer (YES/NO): NO